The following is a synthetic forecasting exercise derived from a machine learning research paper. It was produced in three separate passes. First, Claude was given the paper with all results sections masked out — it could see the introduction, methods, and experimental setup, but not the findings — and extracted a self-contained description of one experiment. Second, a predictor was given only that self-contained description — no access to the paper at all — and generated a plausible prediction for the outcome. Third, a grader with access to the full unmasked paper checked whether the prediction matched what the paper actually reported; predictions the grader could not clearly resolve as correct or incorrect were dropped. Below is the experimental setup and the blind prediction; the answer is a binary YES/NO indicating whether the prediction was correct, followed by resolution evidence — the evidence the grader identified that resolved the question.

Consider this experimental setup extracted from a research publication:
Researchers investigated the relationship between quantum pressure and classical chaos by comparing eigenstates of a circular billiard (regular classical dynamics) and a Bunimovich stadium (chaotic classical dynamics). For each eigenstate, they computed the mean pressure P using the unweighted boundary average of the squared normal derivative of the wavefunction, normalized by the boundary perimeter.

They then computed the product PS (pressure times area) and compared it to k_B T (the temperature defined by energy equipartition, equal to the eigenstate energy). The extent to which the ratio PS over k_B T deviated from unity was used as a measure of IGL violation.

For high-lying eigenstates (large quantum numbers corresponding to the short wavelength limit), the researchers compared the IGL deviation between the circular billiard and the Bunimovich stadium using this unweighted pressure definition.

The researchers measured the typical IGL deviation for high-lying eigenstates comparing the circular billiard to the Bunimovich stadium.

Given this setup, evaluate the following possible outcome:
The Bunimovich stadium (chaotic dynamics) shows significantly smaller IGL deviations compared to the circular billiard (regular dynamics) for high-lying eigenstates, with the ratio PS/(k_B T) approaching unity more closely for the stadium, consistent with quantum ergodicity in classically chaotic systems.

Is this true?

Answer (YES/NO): NO